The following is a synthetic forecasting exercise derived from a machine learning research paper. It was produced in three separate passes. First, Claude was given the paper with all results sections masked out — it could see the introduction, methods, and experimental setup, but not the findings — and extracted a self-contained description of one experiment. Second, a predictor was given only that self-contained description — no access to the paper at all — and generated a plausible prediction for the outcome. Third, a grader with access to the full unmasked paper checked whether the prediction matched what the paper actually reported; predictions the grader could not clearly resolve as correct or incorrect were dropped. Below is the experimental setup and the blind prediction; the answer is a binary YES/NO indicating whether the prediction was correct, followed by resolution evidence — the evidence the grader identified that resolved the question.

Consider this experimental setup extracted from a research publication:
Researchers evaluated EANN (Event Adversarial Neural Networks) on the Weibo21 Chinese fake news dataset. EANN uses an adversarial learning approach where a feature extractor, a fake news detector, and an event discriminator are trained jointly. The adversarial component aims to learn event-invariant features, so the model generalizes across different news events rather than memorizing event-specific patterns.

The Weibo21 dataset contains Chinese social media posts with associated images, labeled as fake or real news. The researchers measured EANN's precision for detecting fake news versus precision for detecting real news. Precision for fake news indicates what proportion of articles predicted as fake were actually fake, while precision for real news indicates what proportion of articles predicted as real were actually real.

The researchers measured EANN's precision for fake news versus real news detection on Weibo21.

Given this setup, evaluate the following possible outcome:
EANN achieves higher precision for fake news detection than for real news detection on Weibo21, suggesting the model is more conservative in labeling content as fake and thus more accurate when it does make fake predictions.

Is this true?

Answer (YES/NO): YES